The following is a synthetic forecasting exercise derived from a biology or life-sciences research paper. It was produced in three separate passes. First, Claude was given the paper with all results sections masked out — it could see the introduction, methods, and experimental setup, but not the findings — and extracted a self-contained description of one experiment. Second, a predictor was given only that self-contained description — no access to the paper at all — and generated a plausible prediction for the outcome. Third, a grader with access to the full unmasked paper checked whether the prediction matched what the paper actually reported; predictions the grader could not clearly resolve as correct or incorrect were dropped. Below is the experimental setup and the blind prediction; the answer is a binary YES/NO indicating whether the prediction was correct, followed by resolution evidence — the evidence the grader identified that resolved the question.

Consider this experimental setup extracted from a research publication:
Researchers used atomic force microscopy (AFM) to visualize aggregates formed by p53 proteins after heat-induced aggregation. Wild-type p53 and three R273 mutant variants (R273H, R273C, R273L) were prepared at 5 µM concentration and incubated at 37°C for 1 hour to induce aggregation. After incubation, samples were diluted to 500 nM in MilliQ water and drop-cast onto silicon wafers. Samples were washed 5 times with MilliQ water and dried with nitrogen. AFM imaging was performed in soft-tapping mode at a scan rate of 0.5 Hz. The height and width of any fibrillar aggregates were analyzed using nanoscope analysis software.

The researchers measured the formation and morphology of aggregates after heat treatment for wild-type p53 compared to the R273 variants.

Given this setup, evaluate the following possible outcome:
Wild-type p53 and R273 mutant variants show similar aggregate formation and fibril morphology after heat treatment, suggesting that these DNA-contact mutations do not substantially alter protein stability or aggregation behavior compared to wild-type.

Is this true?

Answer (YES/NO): NO